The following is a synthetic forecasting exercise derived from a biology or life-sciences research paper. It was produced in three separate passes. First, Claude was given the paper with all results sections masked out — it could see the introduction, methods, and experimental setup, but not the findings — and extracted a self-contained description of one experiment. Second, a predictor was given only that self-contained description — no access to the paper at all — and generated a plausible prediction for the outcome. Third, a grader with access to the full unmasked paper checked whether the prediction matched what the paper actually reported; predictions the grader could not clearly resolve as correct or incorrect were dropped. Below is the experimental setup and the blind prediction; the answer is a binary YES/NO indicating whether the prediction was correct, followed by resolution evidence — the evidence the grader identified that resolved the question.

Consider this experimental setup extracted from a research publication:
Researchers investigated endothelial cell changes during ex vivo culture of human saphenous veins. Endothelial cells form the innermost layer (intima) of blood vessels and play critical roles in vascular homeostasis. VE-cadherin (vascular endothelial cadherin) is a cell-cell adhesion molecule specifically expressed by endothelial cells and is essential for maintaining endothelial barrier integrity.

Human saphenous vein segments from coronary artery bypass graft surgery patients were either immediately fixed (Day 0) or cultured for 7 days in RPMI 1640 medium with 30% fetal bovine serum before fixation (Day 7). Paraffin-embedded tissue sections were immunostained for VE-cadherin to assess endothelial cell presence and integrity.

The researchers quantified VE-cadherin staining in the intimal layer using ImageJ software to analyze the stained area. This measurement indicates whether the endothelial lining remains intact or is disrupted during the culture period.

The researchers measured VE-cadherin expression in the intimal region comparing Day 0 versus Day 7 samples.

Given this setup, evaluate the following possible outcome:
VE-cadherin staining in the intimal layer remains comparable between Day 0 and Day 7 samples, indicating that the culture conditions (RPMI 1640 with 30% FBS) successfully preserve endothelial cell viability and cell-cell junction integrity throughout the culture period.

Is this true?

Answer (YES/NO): YES